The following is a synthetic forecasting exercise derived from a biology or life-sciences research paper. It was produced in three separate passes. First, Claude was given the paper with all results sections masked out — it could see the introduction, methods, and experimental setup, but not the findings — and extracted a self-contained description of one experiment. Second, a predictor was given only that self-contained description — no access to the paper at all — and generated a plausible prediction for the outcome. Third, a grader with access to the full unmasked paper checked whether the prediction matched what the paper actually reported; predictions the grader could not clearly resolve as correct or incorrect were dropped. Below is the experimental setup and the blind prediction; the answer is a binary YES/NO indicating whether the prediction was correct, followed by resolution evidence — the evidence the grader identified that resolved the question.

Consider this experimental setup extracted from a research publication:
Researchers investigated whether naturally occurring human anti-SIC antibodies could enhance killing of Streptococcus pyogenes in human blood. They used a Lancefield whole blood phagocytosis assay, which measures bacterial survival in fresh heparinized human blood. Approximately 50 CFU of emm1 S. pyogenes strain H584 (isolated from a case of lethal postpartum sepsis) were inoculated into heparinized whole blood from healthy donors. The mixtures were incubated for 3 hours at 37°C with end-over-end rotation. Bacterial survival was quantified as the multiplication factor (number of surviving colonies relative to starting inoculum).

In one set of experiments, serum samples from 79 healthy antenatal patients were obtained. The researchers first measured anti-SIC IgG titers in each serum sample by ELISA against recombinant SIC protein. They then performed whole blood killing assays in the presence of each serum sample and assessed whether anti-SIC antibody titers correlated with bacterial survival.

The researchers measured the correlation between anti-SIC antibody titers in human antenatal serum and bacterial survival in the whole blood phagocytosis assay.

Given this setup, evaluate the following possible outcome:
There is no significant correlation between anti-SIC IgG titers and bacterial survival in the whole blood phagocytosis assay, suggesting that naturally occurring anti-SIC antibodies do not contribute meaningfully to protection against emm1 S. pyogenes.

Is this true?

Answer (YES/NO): YES